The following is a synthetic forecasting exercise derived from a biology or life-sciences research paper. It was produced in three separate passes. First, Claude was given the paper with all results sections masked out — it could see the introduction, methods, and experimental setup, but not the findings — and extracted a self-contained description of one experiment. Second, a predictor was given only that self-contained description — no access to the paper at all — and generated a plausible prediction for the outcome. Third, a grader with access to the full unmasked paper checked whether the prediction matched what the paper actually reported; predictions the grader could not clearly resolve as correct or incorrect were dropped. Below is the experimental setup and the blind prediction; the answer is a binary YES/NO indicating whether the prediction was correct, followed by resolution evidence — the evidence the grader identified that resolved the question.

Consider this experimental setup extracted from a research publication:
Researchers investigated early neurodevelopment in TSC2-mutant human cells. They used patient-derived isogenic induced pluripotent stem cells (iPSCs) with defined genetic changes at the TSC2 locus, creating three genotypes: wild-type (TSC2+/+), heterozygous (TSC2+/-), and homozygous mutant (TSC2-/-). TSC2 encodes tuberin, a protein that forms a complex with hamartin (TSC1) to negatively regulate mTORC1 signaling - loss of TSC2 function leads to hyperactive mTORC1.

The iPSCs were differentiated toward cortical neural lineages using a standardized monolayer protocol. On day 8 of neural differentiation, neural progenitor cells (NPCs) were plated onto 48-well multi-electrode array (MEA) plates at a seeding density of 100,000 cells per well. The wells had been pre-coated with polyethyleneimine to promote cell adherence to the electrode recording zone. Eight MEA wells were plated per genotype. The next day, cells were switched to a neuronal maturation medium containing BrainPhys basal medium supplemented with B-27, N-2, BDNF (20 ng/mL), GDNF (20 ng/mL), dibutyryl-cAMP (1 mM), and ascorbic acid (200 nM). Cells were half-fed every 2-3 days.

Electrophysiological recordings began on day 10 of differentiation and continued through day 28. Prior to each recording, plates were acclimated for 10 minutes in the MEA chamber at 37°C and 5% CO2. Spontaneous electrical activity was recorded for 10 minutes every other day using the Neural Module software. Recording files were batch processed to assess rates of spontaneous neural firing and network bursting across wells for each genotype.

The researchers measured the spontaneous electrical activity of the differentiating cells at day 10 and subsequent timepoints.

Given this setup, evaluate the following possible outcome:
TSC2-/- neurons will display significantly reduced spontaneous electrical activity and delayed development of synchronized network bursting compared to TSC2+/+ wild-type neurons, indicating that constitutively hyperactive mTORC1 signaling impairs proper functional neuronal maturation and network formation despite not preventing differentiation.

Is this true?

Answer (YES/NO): NO